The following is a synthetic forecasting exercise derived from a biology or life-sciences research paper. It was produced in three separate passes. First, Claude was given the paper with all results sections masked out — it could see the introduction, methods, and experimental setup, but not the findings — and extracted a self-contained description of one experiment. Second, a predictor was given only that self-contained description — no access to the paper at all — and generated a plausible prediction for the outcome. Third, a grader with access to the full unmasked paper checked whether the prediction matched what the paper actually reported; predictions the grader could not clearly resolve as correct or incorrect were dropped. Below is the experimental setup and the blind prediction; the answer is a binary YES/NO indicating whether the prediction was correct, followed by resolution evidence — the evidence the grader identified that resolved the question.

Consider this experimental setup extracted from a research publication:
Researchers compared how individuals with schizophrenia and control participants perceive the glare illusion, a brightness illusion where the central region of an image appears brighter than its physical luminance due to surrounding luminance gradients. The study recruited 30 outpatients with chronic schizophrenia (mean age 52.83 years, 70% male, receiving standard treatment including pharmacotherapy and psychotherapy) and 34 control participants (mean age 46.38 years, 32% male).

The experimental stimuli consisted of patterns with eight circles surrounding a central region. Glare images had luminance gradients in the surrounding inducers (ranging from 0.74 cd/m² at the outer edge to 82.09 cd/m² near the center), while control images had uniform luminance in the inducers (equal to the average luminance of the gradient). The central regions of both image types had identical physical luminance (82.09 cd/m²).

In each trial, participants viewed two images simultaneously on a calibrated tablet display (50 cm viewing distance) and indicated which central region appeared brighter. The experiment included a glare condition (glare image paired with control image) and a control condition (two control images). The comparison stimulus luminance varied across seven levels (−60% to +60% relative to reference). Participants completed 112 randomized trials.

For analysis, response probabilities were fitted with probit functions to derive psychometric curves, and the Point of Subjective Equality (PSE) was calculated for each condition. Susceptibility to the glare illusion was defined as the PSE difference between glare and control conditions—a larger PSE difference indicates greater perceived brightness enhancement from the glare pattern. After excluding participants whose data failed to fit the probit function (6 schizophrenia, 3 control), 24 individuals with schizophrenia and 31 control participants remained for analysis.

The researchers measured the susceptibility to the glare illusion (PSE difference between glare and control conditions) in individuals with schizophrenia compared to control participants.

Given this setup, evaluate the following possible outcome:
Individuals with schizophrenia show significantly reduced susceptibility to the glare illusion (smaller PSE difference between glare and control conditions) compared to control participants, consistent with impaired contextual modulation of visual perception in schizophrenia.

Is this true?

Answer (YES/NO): NO